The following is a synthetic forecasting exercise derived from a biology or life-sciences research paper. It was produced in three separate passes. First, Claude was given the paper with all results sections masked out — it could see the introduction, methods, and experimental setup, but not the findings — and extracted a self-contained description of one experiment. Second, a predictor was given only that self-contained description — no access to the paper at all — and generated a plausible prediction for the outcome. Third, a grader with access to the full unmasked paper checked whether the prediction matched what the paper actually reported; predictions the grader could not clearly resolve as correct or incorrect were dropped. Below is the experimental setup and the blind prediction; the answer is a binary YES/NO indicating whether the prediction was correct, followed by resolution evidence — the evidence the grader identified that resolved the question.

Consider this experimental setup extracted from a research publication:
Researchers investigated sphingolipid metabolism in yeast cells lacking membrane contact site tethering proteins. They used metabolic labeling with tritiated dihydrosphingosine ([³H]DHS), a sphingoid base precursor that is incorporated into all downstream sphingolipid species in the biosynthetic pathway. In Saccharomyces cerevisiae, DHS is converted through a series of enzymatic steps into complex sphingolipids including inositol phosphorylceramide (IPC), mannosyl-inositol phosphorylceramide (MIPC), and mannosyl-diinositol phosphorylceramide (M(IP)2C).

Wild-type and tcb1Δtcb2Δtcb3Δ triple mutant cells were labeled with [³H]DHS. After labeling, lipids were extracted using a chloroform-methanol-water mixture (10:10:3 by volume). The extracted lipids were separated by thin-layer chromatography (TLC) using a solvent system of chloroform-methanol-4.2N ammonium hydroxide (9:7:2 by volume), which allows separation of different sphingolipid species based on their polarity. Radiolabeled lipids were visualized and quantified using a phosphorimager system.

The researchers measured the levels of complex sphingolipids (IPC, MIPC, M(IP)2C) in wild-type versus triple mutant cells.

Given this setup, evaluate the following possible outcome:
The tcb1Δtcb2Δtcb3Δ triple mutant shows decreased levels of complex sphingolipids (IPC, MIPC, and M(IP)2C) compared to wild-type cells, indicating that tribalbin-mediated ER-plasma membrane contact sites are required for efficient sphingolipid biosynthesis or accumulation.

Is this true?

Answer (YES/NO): NO